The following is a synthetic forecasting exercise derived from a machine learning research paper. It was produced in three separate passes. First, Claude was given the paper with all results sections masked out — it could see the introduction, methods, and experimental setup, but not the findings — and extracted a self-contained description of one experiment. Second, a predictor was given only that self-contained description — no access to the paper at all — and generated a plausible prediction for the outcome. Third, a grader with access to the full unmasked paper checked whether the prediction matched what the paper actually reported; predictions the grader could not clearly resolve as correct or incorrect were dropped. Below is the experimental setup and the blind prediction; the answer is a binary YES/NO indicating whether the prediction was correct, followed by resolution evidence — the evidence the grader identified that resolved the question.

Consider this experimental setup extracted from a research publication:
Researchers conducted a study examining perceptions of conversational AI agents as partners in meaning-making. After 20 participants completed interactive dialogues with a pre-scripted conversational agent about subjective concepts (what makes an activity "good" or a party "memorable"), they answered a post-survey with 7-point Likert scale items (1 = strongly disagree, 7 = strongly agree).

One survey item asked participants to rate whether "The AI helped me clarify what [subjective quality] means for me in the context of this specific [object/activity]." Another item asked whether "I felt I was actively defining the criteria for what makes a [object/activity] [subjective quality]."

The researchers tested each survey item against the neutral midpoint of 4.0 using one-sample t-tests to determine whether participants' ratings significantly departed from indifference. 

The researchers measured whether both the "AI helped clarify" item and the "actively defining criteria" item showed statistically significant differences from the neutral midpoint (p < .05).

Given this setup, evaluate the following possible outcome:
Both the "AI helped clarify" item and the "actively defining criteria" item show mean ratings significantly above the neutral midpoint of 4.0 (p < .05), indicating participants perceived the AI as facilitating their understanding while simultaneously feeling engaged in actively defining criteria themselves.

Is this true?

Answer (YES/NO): NO